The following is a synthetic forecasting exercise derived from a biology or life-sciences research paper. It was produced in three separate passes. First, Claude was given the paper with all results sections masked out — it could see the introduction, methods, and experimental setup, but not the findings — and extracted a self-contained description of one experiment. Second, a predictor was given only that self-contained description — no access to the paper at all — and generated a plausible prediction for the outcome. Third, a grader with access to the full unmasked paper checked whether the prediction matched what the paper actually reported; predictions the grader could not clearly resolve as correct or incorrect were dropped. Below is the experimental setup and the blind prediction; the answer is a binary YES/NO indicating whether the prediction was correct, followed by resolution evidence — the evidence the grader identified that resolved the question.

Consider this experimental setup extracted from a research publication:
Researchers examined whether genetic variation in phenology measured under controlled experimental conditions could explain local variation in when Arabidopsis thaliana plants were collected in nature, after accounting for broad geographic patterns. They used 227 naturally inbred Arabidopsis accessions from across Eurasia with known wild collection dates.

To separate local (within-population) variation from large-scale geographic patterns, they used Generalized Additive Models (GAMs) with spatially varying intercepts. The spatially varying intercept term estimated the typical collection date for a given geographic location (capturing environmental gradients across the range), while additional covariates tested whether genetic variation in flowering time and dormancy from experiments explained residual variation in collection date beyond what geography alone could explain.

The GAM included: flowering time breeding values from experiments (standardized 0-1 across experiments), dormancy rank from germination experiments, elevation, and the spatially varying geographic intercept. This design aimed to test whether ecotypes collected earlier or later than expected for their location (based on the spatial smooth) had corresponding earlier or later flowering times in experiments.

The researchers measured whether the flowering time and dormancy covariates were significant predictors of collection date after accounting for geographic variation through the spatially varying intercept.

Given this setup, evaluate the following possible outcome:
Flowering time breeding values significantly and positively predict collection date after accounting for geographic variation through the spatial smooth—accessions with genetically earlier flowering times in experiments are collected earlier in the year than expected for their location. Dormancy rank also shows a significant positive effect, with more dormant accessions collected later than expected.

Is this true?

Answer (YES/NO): NO